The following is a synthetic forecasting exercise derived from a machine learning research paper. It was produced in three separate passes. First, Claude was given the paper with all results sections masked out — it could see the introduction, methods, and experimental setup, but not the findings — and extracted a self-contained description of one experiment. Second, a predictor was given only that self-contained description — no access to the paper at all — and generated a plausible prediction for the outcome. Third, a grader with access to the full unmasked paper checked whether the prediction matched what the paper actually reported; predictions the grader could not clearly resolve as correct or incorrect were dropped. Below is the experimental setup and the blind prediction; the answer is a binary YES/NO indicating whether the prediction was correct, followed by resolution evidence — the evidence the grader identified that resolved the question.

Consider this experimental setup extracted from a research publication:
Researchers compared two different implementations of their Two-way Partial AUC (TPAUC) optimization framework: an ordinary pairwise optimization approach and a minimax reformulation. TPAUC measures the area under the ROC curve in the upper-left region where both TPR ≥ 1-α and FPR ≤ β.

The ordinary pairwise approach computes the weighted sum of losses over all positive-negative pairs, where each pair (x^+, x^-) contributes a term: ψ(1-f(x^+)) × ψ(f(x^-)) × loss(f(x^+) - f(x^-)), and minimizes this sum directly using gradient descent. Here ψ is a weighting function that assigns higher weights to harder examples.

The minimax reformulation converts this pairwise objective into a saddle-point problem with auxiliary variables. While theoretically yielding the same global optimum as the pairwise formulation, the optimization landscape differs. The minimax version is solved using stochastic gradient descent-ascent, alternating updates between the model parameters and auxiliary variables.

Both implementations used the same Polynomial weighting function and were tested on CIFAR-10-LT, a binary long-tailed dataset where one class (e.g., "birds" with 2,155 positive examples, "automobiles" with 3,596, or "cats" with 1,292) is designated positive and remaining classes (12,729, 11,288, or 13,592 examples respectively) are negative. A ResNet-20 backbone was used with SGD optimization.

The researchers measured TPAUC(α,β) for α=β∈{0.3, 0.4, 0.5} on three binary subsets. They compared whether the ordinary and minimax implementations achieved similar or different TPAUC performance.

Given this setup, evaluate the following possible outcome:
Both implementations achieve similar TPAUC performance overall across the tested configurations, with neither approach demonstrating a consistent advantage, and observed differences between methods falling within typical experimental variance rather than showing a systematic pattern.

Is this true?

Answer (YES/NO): NO